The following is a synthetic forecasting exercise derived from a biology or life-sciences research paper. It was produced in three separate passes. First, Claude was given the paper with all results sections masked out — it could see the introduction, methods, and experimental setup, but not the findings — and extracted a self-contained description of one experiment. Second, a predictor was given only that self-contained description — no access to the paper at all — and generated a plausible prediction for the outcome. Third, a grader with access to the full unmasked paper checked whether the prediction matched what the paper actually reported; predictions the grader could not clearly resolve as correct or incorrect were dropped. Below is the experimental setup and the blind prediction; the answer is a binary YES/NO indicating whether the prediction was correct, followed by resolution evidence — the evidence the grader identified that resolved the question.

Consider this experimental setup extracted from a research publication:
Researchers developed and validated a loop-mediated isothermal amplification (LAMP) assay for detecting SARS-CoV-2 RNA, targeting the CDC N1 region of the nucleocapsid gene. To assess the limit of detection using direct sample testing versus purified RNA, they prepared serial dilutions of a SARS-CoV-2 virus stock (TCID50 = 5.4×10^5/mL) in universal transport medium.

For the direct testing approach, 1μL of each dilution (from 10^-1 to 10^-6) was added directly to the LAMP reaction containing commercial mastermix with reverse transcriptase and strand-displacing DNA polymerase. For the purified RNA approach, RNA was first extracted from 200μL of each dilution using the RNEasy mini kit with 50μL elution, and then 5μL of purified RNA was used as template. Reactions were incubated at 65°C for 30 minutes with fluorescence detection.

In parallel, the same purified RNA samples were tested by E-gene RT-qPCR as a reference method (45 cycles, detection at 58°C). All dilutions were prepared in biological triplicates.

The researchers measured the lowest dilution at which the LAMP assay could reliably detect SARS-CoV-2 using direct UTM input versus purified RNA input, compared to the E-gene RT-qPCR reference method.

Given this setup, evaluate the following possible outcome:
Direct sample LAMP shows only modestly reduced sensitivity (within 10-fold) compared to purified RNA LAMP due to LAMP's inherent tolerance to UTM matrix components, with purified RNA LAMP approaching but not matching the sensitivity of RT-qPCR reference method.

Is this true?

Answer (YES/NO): YES